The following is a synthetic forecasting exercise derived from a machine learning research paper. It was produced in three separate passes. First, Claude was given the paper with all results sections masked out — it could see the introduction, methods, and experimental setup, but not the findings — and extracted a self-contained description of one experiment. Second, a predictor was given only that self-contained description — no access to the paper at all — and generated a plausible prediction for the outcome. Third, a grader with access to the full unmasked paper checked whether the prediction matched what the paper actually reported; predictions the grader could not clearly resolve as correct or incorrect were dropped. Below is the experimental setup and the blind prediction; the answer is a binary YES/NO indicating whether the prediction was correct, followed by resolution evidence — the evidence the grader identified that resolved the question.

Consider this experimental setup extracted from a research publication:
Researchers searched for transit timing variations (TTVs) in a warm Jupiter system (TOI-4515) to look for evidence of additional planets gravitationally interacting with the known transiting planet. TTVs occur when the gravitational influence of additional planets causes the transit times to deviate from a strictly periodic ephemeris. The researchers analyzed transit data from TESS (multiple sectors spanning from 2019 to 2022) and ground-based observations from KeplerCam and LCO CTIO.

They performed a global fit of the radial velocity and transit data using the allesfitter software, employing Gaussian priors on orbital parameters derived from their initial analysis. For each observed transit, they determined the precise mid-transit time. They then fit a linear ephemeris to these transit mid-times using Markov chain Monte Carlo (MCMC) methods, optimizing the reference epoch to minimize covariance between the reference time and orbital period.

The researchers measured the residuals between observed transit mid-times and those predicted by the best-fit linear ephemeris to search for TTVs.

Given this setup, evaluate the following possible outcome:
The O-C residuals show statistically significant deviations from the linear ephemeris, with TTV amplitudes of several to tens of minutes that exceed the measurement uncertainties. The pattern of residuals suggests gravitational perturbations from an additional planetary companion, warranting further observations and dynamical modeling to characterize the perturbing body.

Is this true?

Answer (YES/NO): NO